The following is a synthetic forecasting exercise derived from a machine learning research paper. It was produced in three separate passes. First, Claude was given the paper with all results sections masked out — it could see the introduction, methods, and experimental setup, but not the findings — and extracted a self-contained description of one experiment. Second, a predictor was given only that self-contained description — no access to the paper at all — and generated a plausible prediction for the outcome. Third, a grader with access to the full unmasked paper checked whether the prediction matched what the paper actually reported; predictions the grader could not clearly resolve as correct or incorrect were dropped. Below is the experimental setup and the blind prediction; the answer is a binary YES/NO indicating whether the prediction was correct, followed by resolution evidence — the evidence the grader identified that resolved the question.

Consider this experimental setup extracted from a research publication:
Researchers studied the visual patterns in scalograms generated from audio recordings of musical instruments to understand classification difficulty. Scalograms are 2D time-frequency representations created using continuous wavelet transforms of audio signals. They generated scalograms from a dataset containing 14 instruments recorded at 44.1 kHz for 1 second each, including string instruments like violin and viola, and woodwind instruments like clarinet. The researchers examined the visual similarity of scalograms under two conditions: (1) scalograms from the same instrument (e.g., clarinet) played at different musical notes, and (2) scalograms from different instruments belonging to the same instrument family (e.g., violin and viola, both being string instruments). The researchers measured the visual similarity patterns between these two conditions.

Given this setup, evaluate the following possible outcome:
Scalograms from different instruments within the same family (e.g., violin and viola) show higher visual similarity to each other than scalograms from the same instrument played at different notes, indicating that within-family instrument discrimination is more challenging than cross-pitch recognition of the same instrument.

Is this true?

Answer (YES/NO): YES